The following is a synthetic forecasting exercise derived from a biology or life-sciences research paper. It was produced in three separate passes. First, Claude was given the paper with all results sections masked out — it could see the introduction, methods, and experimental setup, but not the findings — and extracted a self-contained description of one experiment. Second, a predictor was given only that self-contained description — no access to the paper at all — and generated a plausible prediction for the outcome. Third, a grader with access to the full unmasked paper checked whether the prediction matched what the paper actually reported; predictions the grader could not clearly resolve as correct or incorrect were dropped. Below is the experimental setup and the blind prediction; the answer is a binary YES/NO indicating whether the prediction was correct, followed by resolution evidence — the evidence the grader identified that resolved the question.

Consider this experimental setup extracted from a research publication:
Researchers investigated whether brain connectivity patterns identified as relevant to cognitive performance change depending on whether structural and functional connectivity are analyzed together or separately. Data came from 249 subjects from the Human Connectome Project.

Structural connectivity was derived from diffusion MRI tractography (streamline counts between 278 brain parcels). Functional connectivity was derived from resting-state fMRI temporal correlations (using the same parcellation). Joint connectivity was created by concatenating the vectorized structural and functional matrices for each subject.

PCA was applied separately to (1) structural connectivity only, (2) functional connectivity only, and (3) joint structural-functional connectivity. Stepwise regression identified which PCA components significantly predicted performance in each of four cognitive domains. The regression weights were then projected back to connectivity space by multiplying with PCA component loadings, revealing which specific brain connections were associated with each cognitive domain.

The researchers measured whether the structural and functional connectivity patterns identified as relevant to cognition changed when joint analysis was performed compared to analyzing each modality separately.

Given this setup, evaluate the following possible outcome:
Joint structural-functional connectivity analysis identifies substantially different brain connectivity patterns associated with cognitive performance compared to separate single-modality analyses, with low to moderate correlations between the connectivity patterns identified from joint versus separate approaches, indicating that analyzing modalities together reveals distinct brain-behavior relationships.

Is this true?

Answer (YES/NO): YES